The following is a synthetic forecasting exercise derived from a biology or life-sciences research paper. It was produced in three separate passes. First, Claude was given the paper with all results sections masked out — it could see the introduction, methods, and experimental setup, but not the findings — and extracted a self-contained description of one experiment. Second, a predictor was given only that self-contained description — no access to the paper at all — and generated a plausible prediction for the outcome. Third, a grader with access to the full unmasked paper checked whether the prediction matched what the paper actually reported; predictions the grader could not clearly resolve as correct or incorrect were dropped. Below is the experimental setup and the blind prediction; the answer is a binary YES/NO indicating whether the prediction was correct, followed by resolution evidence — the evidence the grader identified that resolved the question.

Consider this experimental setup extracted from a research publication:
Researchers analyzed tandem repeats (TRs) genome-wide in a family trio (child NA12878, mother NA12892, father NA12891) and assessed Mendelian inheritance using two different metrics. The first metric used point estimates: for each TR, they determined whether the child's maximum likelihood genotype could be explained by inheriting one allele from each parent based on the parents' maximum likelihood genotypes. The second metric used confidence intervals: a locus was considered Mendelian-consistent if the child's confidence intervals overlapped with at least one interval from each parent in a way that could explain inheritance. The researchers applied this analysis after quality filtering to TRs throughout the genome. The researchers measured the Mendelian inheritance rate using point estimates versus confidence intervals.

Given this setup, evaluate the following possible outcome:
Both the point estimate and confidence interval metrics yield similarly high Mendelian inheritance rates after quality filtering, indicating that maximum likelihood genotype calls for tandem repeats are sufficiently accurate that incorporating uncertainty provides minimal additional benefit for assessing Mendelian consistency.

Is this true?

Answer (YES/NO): NO